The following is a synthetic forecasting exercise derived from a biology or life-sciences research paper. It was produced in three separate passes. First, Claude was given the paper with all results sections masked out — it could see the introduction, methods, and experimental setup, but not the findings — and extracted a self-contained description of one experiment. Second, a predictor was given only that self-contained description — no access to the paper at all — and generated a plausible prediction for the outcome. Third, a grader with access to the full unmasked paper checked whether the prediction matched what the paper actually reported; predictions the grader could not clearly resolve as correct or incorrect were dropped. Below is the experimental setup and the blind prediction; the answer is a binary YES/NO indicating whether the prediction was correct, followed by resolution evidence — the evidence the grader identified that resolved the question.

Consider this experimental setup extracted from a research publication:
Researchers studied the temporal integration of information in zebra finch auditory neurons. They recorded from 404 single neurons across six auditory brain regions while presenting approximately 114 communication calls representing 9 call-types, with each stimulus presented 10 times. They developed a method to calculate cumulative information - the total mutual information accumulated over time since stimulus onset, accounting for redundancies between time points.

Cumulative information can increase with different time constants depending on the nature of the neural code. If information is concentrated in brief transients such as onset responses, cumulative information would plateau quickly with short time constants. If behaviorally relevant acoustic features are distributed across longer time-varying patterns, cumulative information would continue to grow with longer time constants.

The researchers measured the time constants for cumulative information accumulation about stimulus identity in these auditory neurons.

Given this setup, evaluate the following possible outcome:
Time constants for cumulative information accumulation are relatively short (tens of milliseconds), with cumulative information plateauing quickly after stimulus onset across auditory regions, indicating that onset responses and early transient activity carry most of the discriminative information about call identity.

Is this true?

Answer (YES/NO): NO